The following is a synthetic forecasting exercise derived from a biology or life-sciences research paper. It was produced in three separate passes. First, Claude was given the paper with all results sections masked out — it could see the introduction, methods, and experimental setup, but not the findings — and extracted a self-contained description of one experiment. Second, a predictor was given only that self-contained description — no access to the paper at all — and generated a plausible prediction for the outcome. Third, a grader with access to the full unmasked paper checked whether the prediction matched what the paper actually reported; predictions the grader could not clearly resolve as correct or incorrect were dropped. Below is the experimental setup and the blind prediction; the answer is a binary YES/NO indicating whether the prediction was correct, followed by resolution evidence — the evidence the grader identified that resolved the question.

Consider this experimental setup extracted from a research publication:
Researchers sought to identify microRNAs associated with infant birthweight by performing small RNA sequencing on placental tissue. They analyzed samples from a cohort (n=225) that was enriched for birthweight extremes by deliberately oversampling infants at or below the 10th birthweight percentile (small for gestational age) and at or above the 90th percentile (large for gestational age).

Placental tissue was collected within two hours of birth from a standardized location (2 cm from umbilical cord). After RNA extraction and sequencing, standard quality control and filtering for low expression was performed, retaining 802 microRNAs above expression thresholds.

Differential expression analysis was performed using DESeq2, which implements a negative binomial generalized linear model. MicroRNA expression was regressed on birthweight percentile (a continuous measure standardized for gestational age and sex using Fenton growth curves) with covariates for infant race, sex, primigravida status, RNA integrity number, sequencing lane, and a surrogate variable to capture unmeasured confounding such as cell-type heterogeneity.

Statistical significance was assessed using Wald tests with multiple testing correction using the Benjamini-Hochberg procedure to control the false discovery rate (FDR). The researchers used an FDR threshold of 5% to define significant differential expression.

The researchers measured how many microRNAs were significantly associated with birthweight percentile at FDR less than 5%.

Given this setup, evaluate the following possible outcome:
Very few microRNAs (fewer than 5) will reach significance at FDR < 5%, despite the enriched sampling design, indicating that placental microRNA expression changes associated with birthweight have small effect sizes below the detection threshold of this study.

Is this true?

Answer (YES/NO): NO